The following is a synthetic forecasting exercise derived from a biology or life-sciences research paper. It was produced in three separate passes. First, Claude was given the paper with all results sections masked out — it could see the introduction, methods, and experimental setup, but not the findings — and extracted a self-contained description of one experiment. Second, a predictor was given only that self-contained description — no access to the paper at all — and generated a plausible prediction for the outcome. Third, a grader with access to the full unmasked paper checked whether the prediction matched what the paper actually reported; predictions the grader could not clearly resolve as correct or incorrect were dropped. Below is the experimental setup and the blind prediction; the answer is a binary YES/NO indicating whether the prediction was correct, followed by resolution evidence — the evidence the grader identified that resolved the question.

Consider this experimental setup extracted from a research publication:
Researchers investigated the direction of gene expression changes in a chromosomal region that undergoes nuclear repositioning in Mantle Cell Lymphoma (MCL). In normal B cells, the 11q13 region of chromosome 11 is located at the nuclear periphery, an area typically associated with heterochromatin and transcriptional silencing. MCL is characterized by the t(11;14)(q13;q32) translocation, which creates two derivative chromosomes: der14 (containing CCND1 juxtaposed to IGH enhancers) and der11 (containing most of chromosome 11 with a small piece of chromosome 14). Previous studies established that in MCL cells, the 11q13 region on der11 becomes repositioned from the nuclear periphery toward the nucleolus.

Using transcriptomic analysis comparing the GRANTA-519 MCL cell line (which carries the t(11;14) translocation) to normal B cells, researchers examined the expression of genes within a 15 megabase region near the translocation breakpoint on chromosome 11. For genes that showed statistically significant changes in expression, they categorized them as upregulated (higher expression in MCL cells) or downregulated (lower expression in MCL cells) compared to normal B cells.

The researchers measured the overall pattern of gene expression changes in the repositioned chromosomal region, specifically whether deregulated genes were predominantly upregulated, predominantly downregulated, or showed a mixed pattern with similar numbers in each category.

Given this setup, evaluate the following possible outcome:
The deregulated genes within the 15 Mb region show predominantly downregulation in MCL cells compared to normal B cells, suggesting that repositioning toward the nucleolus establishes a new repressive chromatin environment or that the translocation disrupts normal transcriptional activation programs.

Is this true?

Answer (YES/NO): NO